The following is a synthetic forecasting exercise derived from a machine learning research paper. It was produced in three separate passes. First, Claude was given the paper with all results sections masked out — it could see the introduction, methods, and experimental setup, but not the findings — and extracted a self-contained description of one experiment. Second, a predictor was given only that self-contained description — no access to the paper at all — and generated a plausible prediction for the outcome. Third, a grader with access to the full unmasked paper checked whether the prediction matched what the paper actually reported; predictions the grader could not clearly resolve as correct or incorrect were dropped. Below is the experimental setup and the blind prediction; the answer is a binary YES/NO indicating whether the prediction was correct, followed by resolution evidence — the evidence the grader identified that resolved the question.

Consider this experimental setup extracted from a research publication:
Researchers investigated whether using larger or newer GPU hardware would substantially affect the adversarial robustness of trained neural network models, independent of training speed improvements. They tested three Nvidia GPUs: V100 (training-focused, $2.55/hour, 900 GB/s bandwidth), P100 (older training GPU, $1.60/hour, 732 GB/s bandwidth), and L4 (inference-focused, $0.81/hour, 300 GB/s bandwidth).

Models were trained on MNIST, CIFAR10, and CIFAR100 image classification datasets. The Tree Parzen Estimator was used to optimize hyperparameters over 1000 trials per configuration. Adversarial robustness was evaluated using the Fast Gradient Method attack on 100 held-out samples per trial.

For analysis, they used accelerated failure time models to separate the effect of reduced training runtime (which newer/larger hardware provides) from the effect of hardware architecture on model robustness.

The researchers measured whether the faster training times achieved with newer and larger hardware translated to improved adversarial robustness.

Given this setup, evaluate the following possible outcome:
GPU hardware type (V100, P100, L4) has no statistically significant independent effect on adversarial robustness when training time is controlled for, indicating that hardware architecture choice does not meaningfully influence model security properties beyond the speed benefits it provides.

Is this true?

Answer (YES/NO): NO